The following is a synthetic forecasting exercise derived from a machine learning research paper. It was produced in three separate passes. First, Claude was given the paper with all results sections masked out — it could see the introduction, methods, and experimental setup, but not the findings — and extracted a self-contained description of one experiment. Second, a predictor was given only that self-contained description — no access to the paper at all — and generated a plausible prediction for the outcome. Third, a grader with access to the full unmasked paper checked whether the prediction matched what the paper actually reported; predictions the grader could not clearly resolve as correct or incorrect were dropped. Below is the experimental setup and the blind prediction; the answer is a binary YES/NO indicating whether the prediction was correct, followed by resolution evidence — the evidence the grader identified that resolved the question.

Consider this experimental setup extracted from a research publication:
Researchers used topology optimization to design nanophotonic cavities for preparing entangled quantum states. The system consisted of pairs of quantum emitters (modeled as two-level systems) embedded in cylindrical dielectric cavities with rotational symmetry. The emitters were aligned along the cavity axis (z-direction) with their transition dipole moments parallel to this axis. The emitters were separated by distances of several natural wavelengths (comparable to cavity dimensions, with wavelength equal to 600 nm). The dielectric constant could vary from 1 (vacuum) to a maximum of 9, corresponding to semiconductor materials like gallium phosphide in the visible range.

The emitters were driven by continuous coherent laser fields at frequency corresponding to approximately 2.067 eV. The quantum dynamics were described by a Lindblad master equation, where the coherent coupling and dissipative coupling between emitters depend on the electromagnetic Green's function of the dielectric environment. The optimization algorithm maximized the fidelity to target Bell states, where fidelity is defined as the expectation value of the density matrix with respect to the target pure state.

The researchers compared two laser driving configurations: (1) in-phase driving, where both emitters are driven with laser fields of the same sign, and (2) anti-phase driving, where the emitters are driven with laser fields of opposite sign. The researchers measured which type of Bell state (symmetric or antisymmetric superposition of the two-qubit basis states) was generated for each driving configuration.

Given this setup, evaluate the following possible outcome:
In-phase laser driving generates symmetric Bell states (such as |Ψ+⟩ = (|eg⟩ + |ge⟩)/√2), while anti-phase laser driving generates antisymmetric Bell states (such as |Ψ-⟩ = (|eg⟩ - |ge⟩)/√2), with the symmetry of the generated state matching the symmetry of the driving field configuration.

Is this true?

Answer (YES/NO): NO